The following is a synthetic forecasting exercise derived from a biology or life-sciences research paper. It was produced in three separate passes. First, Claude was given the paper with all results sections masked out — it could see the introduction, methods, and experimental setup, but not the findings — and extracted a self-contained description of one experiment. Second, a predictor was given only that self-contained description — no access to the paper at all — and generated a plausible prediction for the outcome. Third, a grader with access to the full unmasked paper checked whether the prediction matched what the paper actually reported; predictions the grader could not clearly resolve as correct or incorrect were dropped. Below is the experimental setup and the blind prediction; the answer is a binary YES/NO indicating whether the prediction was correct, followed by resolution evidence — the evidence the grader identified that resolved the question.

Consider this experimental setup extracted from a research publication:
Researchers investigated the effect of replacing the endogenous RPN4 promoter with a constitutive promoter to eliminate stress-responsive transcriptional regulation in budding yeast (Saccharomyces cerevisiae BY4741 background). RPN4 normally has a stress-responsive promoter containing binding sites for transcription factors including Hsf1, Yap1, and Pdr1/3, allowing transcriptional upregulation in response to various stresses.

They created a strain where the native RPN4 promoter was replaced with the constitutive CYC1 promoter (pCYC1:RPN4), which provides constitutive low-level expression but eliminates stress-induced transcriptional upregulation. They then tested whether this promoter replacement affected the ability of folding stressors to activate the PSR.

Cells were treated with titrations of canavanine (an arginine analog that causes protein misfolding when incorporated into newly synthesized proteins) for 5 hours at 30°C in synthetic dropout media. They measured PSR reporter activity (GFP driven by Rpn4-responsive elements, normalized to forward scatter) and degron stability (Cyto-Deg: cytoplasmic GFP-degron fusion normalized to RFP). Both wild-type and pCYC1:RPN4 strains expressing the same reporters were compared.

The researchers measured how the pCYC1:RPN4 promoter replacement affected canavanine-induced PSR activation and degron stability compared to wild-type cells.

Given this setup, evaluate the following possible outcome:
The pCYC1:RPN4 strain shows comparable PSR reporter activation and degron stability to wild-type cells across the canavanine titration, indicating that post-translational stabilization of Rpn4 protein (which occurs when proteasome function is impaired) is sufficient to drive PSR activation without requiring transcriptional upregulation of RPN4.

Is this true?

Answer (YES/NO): NO